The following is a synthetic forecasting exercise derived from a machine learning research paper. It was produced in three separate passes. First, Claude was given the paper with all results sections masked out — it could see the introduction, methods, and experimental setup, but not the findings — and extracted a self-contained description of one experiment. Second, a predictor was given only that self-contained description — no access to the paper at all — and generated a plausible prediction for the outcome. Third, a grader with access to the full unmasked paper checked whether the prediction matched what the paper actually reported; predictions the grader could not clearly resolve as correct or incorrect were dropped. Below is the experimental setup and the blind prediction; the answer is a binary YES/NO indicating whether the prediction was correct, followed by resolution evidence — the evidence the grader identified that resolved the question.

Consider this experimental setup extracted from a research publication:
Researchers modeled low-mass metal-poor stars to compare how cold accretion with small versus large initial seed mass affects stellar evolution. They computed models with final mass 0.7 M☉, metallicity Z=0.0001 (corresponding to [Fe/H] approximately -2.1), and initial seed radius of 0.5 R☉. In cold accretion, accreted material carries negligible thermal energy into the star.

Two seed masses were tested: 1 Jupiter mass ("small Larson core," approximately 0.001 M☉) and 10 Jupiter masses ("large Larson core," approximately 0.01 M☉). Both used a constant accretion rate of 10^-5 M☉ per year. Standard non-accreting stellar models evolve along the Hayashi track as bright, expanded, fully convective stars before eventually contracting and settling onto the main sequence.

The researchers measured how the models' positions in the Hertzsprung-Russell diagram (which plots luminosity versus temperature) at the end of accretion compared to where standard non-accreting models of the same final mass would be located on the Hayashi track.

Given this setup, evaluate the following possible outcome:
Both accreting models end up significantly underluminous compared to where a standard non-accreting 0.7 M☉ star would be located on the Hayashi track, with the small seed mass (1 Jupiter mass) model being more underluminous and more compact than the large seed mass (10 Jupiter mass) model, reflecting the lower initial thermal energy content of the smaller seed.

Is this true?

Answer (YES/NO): YES